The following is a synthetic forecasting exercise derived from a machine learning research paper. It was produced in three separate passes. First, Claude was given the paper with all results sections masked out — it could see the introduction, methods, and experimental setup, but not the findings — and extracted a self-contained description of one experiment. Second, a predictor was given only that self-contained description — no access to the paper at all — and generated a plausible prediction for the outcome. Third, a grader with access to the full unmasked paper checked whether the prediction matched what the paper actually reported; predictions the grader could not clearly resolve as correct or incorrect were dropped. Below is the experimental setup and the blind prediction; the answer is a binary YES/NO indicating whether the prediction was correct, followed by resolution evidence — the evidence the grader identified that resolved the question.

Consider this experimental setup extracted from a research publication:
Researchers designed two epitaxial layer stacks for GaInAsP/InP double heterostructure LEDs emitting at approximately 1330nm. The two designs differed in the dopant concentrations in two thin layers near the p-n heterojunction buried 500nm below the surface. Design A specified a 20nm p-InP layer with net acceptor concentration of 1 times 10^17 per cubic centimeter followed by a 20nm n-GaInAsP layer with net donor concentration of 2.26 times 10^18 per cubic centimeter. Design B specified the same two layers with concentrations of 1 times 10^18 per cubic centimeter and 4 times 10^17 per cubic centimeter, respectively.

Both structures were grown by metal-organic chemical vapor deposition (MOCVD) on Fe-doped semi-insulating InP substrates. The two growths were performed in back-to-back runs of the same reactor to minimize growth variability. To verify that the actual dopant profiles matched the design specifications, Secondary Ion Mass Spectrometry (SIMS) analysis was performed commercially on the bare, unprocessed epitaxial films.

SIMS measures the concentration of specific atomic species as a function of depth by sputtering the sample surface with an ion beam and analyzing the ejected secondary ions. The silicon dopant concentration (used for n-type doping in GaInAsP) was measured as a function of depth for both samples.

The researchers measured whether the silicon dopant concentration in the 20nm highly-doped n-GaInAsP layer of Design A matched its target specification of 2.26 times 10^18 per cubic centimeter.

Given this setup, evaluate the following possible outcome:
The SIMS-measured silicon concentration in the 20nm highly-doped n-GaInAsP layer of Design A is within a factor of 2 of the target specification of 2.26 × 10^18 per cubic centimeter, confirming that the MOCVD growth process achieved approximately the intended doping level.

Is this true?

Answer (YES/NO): NO